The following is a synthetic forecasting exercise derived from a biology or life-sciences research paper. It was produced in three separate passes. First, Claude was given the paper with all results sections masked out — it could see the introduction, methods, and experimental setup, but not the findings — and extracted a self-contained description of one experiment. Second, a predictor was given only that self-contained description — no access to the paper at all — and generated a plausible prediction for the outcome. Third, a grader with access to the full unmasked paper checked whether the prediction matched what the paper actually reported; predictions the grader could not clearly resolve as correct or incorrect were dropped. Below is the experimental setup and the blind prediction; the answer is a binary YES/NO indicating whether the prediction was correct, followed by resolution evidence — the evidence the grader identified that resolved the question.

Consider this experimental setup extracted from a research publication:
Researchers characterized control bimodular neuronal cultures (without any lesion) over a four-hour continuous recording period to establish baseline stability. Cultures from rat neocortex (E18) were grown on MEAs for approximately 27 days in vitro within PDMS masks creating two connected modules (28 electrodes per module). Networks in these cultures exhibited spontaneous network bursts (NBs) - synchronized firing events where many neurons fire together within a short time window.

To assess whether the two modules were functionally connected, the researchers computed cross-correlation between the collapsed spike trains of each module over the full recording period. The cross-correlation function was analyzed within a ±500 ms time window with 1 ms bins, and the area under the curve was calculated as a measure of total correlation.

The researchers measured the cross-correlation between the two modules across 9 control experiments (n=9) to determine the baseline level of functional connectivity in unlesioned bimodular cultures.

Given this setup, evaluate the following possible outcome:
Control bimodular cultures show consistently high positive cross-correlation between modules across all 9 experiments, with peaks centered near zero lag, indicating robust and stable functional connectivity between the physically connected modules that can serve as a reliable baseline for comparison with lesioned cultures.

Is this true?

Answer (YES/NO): YES